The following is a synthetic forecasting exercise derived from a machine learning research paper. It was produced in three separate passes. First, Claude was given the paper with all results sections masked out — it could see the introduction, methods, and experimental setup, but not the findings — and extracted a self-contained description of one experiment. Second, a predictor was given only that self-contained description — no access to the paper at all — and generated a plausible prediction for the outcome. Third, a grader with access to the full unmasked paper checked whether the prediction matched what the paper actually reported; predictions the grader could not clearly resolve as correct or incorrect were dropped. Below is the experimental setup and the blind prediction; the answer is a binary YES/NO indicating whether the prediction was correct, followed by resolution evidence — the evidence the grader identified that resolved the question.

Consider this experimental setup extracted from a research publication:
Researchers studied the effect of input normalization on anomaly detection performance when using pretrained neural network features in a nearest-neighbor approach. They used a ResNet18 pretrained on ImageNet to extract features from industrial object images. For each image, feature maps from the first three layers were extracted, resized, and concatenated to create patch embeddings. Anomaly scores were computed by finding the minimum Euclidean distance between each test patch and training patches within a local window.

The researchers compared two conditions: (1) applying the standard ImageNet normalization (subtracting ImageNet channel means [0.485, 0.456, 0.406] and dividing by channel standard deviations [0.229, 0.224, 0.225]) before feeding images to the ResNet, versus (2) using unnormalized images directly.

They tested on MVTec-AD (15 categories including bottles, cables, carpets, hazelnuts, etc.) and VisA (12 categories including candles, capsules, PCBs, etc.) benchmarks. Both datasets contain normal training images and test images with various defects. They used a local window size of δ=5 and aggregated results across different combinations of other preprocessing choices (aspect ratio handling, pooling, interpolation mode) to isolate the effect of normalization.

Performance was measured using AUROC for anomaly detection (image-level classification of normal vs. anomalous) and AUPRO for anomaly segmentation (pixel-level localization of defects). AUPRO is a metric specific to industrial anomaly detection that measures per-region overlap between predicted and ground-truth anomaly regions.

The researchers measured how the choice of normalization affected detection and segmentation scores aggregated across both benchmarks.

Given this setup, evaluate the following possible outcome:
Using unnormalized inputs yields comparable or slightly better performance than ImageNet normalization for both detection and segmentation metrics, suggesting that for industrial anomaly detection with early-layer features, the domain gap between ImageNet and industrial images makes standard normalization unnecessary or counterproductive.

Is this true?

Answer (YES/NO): NO